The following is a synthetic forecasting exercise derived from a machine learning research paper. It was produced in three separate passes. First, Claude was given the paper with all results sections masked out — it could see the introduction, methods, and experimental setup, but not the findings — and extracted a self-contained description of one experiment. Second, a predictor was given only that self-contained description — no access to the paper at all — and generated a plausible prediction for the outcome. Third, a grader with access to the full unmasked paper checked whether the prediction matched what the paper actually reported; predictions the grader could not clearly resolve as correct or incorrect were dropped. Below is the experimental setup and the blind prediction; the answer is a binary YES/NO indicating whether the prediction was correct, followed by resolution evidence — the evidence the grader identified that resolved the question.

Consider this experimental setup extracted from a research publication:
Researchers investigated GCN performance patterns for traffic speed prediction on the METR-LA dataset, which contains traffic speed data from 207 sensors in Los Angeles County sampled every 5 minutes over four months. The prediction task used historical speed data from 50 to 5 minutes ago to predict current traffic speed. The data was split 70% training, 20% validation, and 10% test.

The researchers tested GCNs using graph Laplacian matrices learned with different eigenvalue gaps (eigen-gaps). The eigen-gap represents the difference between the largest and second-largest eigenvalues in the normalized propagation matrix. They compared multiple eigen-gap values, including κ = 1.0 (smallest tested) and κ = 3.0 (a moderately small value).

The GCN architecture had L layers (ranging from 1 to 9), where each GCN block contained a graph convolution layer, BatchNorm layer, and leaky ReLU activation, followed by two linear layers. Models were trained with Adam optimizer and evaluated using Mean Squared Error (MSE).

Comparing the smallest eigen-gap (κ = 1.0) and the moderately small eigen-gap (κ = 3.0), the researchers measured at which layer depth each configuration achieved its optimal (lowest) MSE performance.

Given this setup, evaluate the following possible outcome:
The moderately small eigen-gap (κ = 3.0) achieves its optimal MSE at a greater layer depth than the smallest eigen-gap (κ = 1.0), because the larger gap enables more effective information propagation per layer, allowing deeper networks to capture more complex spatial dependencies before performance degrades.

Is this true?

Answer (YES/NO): NO